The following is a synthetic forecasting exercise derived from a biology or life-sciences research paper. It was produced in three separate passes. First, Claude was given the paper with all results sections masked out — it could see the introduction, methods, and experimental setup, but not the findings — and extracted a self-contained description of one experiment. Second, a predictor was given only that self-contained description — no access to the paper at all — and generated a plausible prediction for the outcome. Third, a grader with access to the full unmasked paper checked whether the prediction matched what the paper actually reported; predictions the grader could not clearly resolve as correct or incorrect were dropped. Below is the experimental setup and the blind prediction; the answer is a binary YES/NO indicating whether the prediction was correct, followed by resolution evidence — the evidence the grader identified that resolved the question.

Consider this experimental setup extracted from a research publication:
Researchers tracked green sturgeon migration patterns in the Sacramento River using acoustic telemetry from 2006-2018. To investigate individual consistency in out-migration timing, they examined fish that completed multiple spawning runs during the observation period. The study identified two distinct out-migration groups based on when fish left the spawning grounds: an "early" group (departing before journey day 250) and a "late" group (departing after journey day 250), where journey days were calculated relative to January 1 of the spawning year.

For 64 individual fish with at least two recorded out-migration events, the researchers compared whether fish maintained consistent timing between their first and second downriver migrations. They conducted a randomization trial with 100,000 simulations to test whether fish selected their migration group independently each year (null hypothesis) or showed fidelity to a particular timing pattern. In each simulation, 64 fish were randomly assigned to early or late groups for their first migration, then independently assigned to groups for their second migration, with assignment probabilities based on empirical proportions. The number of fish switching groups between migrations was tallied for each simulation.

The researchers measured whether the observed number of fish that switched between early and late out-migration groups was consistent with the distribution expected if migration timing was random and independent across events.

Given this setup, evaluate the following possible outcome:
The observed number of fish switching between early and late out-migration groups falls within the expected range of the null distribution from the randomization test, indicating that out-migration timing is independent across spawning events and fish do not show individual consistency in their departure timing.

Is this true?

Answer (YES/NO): NO